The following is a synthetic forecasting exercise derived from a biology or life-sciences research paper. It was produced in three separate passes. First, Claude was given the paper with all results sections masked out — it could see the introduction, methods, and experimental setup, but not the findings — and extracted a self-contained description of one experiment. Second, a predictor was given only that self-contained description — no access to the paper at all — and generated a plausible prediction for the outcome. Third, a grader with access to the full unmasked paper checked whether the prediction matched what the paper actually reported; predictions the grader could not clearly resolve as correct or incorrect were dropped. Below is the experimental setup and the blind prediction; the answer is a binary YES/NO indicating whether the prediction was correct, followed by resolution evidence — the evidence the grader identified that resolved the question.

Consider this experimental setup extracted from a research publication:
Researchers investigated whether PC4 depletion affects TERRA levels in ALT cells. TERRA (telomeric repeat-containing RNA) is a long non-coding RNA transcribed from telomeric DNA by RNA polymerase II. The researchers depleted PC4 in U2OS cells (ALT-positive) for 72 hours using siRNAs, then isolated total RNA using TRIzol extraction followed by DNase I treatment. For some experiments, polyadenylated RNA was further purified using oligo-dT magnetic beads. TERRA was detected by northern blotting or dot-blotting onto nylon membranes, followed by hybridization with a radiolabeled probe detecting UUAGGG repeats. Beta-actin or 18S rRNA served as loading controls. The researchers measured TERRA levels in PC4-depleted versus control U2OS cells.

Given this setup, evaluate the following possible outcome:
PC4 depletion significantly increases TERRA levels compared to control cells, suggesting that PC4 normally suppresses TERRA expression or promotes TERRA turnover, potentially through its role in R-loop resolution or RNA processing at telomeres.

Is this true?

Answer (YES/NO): NO